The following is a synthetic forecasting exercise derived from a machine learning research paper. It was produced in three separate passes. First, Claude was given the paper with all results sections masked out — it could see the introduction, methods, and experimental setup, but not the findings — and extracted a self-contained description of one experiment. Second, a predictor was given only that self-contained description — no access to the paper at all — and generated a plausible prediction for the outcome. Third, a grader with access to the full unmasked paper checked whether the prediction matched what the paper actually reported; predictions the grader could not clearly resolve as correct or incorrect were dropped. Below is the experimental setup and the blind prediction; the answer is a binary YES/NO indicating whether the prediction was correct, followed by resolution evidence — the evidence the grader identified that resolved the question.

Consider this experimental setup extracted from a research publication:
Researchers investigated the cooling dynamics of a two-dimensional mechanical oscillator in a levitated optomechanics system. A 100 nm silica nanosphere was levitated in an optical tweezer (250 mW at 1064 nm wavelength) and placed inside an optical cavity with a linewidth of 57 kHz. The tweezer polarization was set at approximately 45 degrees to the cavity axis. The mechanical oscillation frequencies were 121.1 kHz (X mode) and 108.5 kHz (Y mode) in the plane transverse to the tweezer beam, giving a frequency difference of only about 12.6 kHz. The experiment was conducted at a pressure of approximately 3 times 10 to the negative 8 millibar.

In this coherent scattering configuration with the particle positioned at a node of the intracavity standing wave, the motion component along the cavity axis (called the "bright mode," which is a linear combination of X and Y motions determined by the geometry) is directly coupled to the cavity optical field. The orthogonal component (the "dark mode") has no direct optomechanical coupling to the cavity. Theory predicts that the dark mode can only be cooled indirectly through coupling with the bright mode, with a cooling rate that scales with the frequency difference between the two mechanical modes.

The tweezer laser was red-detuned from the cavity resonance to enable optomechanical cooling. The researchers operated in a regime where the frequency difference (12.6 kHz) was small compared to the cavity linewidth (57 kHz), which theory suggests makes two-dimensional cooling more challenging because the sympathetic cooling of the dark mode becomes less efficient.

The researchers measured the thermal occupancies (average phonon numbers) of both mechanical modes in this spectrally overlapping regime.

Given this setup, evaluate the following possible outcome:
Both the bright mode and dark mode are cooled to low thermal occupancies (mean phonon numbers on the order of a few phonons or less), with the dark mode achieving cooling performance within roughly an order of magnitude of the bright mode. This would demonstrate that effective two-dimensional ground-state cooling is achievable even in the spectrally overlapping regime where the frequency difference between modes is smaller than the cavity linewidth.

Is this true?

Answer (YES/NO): YES